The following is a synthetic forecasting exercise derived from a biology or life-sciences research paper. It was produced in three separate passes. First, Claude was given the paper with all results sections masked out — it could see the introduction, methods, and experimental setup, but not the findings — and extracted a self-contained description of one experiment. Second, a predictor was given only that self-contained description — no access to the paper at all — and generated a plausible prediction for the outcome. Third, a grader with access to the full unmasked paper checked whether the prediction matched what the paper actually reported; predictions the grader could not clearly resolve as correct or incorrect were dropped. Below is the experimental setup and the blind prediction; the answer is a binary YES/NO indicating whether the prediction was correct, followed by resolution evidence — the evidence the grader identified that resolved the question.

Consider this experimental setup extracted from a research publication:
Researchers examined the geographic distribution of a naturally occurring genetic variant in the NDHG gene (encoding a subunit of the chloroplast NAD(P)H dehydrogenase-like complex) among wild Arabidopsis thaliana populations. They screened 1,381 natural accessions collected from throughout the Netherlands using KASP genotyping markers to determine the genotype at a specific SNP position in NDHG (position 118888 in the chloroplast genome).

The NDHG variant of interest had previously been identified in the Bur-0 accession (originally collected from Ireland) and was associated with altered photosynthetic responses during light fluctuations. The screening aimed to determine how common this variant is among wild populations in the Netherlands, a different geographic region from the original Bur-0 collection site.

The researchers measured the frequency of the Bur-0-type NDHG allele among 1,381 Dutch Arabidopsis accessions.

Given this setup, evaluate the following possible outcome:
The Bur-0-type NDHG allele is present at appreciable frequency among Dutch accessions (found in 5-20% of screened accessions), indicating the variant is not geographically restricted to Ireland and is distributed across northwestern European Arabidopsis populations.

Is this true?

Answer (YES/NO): NO